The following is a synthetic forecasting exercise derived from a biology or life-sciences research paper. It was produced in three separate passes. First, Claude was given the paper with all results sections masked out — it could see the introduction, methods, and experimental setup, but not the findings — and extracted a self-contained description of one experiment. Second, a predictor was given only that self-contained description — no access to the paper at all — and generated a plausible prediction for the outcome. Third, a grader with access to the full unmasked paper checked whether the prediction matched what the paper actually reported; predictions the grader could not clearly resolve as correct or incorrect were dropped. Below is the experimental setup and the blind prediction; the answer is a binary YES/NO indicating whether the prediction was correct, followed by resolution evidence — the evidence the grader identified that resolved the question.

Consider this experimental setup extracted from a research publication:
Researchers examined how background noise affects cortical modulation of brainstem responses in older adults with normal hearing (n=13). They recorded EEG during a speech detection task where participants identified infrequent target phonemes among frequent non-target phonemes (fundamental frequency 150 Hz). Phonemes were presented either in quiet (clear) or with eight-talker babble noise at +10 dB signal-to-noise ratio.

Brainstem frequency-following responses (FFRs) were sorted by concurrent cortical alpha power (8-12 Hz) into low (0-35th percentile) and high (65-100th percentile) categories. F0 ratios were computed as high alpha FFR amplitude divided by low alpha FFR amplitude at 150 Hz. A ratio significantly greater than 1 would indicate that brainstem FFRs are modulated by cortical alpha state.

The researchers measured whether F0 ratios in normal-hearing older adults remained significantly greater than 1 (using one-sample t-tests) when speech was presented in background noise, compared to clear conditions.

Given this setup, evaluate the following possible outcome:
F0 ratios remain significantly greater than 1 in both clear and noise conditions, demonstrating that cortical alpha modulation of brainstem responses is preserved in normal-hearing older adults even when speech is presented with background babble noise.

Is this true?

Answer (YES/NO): NO